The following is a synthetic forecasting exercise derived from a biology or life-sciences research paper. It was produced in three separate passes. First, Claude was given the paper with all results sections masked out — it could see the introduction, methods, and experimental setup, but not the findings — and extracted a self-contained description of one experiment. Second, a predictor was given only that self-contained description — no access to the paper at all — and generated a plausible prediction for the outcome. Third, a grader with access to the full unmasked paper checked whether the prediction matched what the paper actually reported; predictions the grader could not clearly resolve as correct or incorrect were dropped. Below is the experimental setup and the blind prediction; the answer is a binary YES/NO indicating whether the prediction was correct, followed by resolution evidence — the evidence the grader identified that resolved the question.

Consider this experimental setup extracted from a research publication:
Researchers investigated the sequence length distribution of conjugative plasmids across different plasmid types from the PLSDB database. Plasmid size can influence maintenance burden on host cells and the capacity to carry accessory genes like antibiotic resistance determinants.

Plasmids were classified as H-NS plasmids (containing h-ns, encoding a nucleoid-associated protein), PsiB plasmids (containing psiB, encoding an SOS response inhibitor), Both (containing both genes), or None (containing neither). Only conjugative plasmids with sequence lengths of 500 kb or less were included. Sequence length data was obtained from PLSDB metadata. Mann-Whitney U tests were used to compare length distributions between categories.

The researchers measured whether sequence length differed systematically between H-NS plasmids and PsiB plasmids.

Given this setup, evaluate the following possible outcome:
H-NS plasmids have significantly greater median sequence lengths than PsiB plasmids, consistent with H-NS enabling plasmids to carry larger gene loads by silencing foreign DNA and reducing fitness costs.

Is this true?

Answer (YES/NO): NO